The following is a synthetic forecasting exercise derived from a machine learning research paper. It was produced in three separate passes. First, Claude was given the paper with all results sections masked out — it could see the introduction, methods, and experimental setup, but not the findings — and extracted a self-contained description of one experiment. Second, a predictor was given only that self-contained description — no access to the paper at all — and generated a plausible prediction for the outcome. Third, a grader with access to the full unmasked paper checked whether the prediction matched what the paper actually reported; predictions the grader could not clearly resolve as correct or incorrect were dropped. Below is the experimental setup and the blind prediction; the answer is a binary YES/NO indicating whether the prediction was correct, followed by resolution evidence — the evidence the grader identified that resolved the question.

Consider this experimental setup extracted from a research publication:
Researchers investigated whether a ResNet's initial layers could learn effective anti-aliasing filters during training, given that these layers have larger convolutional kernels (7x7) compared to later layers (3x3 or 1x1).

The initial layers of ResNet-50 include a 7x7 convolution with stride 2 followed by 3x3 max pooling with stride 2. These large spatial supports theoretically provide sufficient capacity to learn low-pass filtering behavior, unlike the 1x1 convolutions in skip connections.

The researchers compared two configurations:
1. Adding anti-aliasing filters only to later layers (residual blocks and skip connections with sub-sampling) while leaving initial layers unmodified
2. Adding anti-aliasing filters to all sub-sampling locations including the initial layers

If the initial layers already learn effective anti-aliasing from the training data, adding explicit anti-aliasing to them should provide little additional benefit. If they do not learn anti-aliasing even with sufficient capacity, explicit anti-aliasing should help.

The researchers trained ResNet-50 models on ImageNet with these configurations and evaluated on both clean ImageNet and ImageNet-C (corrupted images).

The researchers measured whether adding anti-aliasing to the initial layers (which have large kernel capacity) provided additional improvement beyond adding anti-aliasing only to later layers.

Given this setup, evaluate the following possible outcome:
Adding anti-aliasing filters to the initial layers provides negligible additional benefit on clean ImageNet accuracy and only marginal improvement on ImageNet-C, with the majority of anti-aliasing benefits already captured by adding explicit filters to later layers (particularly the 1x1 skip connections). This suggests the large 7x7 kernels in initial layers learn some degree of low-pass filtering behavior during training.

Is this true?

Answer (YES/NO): NO